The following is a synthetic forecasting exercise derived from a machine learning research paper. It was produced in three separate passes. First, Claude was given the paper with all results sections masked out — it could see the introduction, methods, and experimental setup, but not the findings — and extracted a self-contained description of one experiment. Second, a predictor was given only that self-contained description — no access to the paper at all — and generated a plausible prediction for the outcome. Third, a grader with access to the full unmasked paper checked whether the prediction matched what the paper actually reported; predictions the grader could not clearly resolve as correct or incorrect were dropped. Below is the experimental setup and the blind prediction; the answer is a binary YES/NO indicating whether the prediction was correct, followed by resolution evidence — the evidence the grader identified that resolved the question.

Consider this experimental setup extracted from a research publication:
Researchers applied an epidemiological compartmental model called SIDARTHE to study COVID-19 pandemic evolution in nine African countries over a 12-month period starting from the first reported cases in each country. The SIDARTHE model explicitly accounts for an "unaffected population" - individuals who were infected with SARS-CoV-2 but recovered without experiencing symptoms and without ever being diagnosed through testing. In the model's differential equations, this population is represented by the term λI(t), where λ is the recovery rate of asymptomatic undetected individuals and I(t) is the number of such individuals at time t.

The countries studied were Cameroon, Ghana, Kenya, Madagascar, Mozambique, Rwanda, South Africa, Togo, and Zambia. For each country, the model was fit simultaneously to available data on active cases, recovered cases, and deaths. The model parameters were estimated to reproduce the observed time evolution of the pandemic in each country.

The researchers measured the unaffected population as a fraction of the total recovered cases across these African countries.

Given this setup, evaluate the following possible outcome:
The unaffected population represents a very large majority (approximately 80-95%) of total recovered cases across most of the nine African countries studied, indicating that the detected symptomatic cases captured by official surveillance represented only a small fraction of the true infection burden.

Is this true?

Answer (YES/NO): NO